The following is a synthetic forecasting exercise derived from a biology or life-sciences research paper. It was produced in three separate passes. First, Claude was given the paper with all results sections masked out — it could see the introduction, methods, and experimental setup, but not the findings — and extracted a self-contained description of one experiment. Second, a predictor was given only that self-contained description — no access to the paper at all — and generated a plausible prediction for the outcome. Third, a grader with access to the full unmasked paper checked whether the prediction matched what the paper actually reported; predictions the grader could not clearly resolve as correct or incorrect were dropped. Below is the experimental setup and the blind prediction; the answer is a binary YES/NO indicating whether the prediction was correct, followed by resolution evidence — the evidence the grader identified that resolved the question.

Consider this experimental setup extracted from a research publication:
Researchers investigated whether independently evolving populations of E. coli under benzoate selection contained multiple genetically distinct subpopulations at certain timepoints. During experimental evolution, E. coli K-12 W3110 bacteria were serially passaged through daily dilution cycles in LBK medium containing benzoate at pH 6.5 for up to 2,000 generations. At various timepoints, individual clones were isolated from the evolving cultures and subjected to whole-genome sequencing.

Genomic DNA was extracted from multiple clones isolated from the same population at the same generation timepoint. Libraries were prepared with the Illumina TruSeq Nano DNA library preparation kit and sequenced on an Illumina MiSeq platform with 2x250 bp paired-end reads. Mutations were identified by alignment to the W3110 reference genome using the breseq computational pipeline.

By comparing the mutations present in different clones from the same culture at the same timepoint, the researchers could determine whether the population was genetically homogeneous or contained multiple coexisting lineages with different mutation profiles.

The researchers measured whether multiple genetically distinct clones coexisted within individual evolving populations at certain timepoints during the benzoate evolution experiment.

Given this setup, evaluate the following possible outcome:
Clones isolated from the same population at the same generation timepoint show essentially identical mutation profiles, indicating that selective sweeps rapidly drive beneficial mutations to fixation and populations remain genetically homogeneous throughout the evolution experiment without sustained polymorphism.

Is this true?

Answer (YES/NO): NO